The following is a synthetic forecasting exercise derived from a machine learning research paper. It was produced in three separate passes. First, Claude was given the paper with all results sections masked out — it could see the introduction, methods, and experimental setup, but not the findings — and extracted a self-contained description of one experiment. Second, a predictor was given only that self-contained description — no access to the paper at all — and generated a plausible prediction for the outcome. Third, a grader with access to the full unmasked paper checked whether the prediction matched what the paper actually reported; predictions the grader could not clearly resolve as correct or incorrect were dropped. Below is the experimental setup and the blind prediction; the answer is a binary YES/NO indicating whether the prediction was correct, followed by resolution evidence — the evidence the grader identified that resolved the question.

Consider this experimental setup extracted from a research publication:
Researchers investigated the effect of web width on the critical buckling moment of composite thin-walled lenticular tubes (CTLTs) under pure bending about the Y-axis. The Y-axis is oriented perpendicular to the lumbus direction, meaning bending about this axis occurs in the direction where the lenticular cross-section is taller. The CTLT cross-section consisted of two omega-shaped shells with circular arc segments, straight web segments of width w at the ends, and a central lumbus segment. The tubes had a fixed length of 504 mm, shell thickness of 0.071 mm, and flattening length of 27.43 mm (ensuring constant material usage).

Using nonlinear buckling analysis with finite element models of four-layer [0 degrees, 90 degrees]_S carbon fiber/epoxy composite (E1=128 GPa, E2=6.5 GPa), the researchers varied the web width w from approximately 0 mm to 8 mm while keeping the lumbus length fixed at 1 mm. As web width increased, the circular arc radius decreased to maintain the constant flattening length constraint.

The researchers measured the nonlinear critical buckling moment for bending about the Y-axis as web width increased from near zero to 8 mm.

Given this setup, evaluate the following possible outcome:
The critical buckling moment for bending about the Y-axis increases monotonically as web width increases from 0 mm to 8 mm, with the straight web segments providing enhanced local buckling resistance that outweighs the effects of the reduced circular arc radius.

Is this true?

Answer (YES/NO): NO